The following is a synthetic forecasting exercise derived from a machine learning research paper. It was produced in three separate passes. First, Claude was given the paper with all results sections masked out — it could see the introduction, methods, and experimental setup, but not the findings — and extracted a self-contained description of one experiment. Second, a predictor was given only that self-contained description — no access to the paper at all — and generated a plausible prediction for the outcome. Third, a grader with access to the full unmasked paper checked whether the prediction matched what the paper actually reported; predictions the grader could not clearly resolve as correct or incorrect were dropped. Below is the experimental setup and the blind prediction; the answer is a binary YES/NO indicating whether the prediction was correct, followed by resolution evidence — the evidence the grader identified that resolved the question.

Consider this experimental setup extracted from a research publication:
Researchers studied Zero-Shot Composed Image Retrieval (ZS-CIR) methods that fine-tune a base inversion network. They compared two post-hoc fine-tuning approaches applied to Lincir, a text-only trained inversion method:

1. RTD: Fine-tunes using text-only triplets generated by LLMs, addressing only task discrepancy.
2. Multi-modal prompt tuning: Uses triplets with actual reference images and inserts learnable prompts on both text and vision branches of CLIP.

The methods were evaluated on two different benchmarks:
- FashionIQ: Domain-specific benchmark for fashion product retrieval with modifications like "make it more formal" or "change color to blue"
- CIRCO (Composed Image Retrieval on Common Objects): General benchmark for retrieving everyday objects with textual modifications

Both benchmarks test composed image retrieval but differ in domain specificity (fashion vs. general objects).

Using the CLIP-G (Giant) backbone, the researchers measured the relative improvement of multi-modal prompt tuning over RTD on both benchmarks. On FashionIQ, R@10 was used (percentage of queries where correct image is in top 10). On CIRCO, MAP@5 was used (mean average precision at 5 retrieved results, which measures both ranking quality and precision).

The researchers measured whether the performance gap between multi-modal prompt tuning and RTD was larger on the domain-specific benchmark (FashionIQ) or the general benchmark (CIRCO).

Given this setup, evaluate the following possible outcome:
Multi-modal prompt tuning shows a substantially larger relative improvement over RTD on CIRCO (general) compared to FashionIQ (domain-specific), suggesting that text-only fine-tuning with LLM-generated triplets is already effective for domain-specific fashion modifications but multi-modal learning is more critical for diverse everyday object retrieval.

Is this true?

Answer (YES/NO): YES